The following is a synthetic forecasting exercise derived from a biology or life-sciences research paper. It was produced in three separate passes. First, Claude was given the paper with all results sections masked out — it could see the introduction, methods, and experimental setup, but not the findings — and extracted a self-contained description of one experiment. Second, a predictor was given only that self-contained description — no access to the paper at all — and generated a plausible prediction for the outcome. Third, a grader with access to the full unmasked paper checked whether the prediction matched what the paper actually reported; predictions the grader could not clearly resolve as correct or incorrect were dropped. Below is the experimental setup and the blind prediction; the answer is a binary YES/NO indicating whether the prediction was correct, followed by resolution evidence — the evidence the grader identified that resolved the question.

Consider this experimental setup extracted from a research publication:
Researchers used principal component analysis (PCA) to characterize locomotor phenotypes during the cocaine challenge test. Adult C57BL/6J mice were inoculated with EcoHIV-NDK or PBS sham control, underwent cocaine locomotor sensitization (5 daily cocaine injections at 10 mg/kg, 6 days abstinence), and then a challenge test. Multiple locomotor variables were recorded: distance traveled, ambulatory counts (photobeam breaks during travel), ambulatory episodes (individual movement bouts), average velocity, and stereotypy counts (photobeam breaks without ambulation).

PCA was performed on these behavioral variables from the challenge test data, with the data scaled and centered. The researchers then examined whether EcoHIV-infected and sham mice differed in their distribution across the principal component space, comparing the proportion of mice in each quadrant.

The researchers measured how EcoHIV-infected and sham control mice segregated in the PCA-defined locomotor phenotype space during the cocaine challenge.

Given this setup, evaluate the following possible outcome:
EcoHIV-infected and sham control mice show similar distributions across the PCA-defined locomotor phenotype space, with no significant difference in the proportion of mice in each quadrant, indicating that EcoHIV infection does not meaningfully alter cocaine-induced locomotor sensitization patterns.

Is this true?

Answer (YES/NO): NO